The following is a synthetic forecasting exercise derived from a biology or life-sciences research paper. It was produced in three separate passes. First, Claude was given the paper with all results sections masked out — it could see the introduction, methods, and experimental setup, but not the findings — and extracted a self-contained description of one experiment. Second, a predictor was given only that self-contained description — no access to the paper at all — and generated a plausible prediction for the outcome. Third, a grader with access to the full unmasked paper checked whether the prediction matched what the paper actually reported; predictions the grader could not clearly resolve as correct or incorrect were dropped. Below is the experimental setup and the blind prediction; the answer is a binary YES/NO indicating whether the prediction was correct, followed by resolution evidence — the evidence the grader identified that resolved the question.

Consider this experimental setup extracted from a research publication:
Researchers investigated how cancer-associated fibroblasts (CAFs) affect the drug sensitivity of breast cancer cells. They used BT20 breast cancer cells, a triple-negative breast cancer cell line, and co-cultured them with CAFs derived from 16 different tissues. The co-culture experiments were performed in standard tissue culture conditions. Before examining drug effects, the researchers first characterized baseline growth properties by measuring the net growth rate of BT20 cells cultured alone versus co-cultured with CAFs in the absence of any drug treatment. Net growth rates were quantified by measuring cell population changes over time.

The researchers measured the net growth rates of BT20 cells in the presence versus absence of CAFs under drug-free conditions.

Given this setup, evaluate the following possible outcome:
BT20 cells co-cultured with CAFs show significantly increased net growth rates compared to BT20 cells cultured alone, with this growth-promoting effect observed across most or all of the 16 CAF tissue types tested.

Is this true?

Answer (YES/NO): NO